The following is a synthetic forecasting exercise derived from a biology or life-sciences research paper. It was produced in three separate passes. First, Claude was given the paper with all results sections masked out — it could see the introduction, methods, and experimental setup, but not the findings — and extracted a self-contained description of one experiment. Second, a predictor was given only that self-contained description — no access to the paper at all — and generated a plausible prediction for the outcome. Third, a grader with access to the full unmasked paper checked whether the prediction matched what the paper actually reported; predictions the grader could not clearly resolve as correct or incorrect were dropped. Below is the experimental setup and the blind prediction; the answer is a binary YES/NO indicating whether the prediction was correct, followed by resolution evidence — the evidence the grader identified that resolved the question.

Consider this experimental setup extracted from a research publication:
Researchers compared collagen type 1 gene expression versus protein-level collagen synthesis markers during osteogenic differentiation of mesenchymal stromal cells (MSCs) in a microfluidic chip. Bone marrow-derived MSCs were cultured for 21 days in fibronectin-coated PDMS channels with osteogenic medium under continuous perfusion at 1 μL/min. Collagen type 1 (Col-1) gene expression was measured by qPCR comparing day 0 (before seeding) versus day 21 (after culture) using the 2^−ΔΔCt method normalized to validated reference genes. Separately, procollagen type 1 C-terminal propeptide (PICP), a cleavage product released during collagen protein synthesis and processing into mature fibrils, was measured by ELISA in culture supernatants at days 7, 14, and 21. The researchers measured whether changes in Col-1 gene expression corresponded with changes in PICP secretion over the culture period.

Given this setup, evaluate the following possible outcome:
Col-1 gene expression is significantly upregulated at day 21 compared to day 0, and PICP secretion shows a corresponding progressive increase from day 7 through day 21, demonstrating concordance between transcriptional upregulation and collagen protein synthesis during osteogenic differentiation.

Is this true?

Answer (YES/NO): NO